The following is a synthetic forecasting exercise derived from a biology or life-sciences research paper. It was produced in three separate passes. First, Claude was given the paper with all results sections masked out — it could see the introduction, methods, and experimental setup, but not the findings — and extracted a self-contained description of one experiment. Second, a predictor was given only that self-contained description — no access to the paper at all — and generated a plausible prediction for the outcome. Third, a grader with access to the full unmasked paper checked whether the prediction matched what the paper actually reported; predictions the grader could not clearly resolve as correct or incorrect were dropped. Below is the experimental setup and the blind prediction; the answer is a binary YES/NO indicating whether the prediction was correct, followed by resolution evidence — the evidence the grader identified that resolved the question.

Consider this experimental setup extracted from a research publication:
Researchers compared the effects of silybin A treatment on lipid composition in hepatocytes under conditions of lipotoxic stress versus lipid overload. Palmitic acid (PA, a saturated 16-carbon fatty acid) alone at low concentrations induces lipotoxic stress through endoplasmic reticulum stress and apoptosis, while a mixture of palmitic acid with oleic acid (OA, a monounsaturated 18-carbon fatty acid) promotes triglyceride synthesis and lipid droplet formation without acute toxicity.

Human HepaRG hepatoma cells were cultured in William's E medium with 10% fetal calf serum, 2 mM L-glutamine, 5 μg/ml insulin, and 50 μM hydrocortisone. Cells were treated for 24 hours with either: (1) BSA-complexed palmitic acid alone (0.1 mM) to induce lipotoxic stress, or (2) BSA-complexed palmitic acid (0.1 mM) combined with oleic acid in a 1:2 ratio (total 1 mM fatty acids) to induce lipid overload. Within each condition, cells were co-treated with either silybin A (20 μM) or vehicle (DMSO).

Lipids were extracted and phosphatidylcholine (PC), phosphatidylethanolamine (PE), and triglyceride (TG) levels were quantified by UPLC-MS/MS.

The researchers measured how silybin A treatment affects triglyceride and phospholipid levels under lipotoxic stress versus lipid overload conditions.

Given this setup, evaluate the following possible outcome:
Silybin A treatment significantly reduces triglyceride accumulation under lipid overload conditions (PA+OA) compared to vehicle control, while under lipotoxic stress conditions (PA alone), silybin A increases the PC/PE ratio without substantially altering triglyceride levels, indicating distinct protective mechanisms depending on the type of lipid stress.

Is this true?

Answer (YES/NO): NO